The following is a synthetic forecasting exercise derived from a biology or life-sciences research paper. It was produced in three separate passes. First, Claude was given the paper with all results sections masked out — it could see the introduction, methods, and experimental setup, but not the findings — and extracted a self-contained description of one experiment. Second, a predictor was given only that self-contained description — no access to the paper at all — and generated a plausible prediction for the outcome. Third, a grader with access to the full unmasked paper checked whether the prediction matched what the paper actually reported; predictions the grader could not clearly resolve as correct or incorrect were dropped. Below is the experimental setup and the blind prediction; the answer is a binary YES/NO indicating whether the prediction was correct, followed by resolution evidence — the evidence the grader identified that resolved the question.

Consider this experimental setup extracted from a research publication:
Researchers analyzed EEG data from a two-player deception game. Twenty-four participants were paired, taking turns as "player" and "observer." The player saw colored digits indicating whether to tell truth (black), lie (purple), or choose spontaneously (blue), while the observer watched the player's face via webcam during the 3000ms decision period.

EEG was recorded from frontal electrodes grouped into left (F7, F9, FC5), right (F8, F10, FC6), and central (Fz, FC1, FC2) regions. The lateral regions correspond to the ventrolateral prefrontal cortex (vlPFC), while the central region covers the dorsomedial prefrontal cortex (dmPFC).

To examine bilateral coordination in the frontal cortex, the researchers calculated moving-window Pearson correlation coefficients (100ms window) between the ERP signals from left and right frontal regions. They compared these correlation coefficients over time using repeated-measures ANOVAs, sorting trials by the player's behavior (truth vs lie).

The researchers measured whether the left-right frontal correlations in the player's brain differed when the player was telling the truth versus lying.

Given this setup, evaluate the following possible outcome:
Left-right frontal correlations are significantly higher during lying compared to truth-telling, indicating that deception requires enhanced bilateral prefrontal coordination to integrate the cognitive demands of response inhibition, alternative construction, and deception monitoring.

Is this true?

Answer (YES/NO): NO